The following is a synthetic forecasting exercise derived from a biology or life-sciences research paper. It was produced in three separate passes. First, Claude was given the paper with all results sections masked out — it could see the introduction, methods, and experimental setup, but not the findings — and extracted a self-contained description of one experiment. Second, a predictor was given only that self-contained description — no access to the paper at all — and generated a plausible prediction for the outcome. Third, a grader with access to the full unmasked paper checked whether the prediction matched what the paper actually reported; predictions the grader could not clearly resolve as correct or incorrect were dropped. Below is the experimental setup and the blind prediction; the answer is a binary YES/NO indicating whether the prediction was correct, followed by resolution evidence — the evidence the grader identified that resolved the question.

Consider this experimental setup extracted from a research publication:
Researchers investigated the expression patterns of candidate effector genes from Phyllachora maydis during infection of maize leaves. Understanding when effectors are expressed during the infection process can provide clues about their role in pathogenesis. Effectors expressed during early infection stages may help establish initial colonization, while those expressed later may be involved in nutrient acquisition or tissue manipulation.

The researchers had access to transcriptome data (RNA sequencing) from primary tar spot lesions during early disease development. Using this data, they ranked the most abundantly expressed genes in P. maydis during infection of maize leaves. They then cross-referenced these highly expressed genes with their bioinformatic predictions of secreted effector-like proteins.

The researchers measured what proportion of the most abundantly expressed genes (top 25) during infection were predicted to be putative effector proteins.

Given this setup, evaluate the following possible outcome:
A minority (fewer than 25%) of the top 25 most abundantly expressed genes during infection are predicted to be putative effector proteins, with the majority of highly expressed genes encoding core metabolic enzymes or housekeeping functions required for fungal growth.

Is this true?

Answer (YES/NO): NO